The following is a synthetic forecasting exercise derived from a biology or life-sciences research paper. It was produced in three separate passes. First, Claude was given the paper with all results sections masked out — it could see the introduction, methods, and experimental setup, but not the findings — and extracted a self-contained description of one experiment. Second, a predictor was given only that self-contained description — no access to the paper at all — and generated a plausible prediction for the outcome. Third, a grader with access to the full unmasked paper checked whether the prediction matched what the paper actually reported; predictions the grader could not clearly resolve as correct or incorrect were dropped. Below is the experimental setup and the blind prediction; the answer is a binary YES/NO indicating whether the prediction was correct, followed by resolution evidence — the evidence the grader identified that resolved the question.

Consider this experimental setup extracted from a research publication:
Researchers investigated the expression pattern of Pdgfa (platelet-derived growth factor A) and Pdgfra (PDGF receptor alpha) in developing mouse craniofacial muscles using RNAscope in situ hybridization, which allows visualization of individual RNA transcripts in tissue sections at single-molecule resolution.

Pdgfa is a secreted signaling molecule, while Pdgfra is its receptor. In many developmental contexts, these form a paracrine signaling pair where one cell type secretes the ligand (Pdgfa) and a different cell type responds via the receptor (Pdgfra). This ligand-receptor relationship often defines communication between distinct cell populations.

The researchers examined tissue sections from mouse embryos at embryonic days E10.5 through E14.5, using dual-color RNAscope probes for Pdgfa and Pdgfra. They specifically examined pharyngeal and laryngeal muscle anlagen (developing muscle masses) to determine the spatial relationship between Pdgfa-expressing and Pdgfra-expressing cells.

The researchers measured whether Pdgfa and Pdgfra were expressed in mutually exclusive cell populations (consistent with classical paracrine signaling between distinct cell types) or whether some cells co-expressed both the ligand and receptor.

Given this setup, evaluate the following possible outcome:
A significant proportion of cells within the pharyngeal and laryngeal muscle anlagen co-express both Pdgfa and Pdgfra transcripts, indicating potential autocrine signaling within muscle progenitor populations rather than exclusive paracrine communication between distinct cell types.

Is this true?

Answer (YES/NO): NO